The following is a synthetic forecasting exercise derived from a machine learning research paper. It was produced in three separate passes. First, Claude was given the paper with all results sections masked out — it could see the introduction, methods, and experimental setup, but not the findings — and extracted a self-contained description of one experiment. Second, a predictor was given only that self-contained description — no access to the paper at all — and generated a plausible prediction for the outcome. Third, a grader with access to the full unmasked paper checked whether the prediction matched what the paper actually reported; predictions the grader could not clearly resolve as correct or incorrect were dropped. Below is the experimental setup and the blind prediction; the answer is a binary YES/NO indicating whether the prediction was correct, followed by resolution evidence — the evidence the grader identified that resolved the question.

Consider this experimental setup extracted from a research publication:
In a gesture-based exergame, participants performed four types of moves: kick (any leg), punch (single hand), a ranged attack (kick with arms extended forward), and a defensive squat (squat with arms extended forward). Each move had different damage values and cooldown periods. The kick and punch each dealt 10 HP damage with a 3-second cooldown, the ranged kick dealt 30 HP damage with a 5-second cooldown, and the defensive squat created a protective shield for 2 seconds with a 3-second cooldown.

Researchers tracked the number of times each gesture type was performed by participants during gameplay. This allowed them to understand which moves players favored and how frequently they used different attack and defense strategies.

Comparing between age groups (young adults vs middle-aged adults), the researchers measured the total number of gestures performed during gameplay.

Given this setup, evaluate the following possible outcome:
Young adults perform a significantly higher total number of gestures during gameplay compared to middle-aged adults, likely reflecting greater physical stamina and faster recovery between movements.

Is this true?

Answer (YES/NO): NO